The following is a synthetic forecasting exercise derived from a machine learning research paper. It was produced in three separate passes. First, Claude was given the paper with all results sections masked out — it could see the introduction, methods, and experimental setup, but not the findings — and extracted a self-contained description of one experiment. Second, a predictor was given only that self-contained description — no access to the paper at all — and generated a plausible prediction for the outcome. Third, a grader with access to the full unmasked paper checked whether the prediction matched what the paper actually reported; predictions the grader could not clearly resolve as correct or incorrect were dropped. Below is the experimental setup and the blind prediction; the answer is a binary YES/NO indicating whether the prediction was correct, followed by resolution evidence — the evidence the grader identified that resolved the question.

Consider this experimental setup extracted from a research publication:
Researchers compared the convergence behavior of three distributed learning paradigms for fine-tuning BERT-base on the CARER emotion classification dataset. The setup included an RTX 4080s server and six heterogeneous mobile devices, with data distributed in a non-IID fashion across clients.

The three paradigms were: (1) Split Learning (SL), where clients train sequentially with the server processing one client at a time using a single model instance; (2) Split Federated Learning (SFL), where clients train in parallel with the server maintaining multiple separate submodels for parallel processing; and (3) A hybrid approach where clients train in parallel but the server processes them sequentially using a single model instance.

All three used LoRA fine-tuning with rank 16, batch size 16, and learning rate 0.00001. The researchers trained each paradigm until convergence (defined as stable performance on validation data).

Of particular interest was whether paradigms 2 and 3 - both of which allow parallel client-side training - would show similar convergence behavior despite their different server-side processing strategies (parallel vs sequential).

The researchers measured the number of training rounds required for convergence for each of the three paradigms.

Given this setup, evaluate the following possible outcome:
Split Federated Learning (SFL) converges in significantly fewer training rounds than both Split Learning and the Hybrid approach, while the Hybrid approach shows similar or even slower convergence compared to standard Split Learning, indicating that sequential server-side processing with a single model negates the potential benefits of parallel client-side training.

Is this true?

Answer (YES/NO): NO